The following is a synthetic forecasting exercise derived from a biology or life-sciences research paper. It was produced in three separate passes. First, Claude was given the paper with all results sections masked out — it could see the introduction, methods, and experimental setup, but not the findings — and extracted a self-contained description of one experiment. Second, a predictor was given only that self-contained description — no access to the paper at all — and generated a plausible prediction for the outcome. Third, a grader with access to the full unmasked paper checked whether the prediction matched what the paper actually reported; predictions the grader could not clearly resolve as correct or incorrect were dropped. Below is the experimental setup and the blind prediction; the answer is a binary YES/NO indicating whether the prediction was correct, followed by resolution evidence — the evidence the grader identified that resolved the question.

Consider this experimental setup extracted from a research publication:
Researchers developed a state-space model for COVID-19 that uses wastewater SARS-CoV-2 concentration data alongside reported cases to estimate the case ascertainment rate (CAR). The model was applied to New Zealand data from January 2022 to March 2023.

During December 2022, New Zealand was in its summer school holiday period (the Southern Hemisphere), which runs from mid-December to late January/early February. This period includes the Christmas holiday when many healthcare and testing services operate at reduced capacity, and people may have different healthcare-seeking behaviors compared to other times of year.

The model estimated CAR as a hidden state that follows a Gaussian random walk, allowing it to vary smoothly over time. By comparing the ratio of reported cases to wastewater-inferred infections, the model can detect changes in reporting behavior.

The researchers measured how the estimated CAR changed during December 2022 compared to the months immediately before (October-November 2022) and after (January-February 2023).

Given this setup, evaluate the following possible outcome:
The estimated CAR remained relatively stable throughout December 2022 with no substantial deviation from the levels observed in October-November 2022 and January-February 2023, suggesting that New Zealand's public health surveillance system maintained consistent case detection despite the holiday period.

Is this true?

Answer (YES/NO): NO